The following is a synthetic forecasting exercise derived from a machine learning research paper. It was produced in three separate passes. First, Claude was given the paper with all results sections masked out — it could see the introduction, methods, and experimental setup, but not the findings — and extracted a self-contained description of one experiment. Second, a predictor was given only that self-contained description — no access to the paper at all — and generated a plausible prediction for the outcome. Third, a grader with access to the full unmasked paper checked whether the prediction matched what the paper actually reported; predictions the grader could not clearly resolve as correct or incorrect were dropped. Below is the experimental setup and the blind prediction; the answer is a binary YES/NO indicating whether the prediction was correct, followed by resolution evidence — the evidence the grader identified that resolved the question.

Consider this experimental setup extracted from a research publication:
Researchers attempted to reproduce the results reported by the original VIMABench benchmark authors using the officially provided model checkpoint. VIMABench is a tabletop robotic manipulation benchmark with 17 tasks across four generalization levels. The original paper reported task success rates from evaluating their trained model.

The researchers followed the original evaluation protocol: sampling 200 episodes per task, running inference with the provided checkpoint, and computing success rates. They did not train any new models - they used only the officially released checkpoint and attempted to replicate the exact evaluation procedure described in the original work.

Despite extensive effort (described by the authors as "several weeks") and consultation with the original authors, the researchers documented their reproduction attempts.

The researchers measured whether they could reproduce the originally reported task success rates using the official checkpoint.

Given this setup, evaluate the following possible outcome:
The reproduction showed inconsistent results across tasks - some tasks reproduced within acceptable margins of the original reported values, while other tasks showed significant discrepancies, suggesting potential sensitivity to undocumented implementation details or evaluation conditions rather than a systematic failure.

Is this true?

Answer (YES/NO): NO